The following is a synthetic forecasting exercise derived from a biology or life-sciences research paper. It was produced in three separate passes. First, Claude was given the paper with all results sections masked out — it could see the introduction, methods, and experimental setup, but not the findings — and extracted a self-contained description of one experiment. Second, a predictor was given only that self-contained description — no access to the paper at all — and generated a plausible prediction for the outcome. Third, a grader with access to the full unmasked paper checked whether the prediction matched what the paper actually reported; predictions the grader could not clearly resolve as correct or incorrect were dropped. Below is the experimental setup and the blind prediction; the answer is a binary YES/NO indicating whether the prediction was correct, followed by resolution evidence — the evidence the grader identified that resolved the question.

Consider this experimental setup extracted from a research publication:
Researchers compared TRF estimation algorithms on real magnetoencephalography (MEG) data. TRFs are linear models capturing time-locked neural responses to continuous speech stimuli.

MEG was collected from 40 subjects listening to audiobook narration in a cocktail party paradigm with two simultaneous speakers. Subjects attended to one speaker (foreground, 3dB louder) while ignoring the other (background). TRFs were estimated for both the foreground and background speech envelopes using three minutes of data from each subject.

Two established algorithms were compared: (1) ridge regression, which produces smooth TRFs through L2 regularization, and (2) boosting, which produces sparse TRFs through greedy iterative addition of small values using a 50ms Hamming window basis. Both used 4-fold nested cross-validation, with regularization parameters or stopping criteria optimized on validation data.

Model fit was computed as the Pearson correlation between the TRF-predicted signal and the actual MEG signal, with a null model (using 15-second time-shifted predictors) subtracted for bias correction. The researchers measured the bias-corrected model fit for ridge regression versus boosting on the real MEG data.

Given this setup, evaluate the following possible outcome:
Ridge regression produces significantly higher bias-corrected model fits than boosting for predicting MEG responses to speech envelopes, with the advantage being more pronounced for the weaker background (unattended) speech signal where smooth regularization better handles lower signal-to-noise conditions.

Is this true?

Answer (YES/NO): NO